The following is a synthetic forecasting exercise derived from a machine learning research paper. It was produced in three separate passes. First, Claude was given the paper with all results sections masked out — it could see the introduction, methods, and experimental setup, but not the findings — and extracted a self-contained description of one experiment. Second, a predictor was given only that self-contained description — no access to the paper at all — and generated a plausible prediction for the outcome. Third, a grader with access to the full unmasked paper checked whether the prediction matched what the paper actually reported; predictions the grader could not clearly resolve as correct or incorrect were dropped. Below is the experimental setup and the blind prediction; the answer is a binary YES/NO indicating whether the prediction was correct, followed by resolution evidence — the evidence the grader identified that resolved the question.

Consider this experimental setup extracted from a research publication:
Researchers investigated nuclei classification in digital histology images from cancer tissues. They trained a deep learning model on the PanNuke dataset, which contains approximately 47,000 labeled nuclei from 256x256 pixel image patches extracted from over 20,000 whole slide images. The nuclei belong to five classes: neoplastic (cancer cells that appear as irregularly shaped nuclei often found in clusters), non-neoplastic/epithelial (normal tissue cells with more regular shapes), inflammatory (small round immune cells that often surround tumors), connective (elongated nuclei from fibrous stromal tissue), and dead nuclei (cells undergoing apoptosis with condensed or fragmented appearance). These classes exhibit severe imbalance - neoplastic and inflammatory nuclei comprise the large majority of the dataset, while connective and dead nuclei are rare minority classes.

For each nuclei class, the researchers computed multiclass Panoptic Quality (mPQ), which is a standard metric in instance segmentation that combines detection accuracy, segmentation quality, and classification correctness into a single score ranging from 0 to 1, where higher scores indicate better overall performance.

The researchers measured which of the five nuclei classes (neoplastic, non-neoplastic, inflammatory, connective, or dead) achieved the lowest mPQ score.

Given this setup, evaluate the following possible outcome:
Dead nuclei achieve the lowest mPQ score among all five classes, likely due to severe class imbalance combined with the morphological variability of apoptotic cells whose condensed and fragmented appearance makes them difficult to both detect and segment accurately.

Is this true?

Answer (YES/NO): YES